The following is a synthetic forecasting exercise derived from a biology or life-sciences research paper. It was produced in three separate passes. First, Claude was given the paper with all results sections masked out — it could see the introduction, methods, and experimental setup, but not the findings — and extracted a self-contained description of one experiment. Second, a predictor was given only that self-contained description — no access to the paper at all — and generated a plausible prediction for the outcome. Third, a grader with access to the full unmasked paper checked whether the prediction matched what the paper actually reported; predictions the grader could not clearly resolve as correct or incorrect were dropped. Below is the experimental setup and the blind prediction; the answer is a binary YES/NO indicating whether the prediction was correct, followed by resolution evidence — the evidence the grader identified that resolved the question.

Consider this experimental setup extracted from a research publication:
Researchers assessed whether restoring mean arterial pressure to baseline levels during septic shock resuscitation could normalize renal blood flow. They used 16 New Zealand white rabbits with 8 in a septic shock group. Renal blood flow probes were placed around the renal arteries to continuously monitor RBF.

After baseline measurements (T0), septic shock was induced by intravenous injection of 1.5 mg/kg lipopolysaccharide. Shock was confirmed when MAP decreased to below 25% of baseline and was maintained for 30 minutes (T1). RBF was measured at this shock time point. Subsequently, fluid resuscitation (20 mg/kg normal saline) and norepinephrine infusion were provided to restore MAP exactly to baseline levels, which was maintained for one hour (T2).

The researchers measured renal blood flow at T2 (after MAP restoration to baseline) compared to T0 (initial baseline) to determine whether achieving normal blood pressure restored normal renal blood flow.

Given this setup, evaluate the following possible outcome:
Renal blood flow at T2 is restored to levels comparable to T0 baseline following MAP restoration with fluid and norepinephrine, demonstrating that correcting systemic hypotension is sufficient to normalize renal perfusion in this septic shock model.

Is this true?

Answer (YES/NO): NO